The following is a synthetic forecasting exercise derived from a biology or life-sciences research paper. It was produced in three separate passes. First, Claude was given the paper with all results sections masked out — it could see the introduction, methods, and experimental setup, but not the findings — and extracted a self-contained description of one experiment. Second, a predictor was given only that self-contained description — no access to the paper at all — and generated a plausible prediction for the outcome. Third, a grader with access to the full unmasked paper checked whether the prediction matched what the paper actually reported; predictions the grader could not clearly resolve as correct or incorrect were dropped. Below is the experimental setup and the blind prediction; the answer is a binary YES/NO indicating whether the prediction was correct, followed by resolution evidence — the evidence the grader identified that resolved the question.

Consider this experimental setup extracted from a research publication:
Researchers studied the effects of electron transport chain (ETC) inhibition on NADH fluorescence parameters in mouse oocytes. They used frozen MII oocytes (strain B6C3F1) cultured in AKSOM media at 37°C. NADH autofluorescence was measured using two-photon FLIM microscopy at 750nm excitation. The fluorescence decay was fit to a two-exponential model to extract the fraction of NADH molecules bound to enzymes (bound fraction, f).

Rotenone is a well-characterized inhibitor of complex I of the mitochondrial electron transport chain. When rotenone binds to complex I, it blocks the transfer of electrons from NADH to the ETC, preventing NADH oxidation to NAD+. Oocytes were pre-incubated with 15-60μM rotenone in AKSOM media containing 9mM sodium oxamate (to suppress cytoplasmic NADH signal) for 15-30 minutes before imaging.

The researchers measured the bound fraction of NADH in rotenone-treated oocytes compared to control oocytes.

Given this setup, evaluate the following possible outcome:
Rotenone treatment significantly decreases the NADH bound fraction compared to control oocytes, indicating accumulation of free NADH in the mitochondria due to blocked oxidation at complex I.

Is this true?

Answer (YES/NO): YES